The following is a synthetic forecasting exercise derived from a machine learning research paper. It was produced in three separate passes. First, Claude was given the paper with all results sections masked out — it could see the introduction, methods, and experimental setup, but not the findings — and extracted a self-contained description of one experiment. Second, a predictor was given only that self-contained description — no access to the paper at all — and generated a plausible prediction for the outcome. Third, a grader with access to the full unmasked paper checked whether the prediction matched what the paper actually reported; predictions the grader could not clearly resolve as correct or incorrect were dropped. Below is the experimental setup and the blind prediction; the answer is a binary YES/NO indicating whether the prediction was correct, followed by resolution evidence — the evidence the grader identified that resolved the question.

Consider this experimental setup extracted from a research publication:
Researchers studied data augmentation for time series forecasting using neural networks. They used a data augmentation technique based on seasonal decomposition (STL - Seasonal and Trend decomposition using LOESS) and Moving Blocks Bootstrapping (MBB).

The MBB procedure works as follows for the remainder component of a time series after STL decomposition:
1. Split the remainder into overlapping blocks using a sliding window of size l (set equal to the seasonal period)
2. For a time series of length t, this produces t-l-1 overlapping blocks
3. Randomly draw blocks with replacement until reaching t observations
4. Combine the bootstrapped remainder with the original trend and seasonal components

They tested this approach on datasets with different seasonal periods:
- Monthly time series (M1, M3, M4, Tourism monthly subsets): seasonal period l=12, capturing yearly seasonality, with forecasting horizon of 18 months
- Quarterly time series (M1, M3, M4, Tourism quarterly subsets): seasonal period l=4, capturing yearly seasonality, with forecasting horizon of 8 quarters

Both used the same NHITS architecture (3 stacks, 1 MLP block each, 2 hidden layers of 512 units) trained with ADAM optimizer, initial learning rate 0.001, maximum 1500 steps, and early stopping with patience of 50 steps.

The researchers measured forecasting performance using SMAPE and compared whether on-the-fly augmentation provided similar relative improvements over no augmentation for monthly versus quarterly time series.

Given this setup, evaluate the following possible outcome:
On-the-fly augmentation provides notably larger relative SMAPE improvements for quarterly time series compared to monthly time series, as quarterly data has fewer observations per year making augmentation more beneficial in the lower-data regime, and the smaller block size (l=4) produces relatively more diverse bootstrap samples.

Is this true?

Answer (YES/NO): NO